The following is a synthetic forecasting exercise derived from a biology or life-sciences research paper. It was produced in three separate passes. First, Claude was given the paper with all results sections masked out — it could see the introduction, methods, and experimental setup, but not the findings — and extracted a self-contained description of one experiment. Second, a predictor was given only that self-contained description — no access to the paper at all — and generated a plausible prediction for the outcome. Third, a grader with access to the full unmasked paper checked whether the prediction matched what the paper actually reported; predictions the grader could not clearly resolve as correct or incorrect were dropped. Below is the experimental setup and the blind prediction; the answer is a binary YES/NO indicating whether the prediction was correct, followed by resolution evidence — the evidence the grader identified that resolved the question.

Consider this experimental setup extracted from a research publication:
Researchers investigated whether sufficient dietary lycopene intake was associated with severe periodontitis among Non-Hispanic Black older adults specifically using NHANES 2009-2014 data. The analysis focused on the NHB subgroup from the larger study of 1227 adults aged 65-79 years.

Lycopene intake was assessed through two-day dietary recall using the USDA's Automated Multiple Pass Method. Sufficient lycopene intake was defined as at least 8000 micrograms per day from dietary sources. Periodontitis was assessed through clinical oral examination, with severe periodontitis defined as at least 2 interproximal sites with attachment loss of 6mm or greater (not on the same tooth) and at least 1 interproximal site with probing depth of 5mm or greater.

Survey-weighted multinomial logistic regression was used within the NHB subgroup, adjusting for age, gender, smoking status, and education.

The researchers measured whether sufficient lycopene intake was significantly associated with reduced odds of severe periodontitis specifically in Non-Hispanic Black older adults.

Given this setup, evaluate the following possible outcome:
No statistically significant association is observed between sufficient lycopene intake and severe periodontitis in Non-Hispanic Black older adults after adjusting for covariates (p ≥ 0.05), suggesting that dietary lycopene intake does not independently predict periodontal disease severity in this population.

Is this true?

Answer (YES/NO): YES